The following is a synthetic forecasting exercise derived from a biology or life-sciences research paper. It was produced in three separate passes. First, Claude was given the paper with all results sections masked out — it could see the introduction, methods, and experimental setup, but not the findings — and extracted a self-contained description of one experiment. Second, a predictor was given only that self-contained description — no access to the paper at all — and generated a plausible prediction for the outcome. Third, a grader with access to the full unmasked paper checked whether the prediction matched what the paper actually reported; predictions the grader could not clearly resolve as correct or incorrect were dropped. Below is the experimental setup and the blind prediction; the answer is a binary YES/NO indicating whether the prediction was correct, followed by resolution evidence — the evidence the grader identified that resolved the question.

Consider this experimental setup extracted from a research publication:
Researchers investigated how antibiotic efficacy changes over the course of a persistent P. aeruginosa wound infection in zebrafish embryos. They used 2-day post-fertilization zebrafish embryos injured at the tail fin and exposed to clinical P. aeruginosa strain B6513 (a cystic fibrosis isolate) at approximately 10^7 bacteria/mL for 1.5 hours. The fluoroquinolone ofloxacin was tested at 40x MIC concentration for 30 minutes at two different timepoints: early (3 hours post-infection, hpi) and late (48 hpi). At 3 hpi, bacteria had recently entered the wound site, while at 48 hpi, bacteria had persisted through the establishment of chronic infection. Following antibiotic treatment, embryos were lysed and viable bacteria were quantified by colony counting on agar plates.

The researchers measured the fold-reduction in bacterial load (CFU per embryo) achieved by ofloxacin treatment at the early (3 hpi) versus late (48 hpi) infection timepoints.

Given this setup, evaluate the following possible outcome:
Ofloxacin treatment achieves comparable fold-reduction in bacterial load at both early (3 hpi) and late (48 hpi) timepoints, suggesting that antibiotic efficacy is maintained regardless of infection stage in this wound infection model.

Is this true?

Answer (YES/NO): NO